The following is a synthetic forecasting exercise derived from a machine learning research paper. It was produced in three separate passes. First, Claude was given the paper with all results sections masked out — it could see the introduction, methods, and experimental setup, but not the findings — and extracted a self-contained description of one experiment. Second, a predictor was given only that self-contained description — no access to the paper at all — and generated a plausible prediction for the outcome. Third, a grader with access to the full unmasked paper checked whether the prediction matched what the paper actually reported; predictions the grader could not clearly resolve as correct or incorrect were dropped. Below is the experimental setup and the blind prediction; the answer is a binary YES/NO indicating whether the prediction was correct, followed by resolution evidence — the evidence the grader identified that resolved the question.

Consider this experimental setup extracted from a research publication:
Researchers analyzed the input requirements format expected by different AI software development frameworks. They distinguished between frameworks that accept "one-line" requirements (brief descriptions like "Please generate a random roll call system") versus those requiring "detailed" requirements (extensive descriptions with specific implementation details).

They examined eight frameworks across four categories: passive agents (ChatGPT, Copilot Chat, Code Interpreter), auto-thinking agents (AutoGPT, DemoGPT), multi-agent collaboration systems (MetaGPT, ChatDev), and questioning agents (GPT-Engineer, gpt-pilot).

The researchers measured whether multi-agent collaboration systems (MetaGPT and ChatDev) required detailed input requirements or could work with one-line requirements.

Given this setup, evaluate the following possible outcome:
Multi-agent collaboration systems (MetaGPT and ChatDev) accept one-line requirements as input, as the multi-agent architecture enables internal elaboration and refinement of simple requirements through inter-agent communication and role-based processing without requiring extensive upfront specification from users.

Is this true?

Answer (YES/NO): YES